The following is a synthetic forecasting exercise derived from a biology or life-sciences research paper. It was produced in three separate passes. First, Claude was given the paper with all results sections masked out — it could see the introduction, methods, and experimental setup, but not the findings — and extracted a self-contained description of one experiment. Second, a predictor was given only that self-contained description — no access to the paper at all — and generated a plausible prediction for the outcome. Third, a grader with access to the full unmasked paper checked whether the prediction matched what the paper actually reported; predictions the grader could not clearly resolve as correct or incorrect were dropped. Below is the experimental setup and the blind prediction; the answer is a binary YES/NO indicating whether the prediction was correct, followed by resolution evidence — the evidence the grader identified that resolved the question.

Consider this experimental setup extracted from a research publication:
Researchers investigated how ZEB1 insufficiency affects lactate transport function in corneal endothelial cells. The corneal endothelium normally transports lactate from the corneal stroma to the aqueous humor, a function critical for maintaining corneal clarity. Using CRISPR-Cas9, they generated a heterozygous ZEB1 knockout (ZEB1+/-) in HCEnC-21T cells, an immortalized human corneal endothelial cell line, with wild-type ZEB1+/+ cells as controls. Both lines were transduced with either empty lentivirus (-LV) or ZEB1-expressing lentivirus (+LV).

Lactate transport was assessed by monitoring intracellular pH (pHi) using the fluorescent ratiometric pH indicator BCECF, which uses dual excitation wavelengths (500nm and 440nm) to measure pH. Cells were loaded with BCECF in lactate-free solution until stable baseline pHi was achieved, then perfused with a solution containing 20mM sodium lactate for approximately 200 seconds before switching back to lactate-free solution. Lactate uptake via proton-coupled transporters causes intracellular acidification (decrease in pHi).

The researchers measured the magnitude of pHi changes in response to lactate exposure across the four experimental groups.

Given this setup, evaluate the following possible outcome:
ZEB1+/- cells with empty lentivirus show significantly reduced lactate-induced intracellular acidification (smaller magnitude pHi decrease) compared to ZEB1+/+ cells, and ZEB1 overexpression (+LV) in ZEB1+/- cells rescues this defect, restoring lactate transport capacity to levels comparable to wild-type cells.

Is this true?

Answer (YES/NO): NO